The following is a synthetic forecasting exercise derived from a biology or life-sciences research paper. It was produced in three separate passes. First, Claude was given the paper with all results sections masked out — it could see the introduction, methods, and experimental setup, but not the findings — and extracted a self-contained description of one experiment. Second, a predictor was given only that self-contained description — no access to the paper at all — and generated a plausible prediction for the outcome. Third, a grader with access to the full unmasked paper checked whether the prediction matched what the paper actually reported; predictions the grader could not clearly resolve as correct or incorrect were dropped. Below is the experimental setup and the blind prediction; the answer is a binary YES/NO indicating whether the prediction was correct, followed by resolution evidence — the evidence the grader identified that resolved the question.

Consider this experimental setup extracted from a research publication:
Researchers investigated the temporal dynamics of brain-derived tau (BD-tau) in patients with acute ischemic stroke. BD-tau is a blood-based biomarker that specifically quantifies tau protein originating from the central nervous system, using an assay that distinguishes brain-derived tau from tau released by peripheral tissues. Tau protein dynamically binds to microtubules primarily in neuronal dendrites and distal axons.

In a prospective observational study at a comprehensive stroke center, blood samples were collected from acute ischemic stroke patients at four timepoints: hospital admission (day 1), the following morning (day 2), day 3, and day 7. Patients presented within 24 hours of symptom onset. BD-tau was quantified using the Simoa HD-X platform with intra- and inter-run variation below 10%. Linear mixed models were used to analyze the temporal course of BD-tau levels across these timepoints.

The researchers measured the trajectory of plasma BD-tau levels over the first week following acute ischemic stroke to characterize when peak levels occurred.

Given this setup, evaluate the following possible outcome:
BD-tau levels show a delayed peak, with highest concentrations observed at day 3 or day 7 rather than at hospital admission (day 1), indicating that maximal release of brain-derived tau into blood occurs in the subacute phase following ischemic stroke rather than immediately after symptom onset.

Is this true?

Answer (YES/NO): YES